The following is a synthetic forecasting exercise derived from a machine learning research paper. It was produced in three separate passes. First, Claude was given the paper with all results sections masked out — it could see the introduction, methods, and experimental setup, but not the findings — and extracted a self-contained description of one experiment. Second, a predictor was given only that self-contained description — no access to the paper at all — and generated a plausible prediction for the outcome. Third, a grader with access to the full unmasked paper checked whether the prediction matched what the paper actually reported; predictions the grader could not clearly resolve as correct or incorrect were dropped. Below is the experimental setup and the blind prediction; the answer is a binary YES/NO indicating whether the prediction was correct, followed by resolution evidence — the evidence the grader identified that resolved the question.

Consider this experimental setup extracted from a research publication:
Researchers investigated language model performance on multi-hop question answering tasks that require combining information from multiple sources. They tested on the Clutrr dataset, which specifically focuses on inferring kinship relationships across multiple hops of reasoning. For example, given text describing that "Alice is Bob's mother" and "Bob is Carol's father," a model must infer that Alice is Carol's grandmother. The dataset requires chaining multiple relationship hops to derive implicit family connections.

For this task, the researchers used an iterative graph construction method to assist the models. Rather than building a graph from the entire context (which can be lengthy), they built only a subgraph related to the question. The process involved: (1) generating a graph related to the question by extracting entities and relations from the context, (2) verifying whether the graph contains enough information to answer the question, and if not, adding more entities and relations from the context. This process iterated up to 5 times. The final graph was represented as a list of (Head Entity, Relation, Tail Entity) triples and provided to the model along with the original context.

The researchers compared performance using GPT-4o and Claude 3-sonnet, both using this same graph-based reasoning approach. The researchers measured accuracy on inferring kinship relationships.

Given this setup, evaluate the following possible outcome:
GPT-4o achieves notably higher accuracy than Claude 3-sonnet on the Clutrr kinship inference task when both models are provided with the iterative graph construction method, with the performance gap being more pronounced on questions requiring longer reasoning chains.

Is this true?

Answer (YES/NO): NO